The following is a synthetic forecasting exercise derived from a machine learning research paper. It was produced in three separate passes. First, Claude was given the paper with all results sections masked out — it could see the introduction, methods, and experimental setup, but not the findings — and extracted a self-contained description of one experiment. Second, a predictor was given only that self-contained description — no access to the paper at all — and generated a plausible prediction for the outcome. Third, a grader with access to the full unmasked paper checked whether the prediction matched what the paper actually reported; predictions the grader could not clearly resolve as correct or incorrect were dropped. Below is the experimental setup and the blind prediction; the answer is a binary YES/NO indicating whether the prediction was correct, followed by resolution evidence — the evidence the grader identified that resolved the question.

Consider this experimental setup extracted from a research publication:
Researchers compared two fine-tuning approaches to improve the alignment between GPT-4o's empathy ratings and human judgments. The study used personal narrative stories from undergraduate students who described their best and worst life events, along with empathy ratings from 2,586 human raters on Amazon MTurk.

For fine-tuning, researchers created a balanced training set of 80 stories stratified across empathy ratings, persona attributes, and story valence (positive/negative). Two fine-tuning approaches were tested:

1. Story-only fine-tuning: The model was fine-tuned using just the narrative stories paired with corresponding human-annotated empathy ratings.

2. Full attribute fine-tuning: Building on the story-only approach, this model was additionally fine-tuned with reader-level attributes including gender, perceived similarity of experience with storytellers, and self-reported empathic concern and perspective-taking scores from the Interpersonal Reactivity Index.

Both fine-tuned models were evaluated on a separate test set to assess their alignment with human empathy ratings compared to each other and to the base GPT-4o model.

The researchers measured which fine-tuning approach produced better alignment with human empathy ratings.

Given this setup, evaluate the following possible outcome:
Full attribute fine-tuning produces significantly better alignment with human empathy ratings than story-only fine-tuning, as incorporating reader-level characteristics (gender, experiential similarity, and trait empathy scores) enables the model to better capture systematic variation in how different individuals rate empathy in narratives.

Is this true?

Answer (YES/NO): YES